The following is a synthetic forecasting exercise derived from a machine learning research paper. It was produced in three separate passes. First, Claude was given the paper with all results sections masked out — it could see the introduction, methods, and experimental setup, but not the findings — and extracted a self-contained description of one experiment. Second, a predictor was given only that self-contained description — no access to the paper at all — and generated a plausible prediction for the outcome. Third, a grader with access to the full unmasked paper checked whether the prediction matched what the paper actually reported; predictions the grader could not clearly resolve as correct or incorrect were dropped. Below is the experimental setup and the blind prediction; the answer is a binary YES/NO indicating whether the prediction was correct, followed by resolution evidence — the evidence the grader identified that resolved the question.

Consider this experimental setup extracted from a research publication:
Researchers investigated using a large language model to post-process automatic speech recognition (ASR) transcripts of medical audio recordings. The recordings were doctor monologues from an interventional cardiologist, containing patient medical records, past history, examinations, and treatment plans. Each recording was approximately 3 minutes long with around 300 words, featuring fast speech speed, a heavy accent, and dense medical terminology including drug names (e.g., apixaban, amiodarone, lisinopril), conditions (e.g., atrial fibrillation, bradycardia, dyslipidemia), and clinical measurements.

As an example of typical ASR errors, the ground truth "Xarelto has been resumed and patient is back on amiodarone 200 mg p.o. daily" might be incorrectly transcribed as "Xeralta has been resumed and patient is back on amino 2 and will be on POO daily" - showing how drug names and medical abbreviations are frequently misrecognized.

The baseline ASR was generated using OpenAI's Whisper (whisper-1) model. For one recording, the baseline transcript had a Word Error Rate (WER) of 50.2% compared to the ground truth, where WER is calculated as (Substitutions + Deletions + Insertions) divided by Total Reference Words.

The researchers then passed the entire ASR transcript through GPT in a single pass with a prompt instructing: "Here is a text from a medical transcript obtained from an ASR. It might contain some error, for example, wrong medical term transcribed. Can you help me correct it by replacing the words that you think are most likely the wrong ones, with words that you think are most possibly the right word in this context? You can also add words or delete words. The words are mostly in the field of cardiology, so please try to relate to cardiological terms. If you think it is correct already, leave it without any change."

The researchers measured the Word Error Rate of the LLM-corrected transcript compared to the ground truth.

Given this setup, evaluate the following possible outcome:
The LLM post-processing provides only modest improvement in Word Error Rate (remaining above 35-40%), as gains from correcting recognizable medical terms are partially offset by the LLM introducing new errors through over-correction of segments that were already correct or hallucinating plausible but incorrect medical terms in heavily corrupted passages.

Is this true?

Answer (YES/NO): YES